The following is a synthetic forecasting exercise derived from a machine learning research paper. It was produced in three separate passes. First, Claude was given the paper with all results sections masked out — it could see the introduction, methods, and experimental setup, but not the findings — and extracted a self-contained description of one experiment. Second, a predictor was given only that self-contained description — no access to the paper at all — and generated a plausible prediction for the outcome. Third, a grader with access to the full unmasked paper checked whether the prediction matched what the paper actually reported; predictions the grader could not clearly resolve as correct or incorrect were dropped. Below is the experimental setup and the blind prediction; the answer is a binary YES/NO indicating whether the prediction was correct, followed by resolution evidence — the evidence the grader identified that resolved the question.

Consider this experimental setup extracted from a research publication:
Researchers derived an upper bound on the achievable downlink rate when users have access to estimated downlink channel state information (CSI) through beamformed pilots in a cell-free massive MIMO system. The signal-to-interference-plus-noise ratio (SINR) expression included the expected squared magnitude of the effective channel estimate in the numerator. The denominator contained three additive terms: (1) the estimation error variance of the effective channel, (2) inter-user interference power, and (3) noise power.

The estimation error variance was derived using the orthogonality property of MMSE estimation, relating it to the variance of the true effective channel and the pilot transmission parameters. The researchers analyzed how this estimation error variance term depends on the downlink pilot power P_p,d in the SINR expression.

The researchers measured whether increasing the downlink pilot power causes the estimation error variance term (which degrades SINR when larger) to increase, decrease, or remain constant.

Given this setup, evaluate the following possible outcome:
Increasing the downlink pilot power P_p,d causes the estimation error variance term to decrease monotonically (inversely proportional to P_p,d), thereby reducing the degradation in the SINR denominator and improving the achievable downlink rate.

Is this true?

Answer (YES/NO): NO